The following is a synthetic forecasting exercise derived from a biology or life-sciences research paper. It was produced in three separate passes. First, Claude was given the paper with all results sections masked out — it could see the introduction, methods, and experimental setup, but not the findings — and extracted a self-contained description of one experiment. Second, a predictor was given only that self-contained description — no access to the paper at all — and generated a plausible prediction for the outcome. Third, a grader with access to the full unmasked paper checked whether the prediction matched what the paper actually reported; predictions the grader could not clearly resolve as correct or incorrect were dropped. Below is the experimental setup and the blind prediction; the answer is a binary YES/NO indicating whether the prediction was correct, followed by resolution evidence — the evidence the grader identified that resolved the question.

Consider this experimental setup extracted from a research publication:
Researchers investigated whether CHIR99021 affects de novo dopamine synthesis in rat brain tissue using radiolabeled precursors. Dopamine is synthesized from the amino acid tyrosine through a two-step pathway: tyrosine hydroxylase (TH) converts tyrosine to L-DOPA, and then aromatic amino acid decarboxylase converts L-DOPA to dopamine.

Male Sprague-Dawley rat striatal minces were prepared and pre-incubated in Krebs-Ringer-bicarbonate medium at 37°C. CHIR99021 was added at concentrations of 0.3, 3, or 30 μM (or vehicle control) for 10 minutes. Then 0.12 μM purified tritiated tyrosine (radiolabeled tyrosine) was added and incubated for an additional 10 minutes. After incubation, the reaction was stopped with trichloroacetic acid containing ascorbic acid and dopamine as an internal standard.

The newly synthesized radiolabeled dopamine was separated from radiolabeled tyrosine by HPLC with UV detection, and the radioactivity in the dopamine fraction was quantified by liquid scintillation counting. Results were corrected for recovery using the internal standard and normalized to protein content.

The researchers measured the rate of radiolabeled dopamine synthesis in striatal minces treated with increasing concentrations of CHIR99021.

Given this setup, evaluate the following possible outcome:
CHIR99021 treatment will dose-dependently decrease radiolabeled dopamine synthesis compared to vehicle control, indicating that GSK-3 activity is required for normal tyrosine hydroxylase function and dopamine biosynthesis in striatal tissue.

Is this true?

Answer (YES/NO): NO